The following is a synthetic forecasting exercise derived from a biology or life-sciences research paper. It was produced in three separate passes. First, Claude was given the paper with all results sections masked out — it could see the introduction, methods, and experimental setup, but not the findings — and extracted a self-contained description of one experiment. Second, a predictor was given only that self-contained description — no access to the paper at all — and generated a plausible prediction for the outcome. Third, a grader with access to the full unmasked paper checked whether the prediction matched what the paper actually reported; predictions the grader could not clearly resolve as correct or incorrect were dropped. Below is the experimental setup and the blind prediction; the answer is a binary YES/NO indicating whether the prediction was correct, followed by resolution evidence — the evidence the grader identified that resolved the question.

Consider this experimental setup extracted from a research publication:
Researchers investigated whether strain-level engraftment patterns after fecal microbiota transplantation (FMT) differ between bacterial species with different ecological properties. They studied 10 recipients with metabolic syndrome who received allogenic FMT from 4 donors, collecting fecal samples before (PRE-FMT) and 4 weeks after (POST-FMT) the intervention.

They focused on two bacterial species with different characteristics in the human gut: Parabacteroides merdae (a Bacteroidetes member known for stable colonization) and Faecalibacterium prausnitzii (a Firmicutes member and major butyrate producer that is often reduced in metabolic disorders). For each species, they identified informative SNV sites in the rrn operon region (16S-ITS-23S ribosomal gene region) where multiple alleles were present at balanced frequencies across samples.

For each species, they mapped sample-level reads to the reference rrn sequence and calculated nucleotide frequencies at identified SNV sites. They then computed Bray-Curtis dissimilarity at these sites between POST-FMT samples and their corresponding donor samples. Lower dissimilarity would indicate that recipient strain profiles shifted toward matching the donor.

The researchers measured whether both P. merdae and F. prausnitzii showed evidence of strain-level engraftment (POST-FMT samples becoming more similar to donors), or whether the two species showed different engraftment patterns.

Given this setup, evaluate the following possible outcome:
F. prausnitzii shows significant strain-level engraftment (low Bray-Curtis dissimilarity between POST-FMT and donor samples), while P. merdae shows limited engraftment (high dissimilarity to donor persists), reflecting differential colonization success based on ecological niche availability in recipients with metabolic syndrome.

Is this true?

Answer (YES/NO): NO